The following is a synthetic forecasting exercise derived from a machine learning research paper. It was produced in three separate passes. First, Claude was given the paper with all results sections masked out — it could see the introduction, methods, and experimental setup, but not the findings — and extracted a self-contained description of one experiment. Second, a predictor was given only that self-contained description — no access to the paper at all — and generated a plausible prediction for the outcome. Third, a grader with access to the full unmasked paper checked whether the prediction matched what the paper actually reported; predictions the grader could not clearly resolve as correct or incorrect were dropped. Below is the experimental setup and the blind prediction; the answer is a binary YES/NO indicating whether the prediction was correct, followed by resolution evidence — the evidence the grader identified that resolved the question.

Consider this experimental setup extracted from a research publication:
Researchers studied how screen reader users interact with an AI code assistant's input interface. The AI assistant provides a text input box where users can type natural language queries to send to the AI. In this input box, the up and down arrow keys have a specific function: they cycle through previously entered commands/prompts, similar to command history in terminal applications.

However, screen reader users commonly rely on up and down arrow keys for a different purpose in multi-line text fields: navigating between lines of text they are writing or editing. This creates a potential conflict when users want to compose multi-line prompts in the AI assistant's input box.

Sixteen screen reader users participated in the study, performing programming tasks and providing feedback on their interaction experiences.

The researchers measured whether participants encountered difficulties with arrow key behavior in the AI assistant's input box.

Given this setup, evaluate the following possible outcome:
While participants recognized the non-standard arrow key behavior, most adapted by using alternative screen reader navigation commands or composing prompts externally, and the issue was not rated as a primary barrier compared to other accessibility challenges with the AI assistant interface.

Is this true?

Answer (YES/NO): NO